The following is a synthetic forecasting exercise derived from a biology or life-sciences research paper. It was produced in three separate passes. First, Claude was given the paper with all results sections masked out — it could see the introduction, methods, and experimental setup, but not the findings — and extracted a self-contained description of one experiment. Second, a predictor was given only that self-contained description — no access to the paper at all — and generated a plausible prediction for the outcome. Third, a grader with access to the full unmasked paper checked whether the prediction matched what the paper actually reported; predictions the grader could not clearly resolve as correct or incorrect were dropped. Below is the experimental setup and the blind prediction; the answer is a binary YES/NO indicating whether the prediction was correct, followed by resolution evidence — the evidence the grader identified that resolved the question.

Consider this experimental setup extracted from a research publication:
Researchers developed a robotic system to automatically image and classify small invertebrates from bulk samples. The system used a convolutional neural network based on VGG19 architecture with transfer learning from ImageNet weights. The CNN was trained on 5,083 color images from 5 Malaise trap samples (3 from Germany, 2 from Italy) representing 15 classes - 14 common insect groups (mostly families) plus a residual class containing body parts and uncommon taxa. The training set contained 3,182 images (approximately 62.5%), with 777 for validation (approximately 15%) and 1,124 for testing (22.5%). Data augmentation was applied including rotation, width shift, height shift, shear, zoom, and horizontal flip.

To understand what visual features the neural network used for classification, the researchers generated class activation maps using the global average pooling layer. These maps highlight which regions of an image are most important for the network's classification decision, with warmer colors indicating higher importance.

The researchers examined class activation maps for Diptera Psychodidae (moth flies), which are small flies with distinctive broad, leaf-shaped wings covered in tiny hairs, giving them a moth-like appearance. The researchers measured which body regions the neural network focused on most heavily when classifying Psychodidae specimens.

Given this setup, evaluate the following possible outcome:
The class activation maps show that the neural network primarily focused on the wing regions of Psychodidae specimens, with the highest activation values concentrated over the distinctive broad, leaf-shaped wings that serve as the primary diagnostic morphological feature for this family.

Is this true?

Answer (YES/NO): YES